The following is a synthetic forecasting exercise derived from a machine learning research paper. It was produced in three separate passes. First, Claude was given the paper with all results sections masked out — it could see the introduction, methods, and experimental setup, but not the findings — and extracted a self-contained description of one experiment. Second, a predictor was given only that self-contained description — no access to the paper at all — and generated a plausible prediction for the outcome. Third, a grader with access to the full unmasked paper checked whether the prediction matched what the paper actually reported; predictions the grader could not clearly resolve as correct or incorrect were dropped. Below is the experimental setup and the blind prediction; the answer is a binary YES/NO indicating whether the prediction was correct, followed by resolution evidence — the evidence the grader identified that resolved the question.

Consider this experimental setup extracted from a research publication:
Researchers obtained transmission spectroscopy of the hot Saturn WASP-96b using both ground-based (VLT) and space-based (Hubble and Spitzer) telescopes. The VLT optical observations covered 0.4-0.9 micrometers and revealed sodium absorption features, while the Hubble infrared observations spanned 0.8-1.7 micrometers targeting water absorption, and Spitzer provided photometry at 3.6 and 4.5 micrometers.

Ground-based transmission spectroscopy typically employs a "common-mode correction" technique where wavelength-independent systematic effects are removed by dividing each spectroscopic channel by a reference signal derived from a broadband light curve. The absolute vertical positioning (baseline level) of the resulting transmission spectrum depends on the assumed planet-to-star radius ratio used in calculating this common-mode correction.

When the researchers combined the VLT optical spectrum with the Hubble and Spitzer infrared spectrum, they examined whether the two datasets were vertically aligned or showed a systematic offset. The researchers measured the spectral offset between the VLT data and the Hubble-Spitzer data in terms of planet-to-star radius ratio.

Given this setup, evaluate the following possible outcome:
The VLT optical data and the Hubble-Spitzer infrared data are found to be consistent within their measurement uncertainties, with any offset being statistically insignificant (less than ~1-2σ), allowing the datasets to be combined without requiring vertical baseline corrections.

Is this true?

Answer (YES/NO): NO